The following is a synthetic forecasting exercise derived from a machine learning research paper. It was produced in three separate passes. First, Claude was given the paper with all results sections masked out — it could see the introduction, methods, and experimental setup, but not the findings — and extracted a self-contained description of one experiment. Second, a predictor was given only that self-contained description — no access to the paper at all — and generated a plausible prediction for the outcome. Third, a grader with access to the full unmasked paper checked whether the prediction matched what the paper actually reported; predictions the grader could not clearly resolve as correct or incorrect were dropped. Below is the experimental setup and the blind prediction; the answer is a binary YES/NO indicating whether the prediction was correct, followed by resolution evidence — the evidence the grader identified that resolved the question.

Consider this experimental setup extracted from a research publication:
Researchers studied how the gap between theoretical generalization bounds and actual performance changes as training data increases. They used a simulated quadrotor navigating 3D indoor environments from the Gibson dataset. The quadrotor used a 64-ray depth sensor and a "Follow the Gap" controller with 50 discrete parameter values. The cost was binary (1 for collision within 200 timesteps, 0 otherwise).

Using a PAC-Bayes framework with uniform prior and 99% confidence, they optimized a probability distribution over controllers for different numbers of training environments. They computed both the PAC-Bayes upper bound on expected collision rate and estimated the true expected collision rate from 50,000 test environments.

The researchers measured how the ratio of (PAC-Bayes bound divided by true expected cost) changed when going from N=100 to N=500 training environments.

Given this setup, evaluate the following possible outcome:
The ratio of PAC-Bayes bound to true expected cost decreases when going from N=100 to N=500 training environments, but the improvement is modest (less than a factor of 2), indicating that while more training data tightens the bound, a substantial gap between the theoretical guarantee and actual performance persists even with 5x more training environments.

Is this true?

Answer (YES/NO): YES